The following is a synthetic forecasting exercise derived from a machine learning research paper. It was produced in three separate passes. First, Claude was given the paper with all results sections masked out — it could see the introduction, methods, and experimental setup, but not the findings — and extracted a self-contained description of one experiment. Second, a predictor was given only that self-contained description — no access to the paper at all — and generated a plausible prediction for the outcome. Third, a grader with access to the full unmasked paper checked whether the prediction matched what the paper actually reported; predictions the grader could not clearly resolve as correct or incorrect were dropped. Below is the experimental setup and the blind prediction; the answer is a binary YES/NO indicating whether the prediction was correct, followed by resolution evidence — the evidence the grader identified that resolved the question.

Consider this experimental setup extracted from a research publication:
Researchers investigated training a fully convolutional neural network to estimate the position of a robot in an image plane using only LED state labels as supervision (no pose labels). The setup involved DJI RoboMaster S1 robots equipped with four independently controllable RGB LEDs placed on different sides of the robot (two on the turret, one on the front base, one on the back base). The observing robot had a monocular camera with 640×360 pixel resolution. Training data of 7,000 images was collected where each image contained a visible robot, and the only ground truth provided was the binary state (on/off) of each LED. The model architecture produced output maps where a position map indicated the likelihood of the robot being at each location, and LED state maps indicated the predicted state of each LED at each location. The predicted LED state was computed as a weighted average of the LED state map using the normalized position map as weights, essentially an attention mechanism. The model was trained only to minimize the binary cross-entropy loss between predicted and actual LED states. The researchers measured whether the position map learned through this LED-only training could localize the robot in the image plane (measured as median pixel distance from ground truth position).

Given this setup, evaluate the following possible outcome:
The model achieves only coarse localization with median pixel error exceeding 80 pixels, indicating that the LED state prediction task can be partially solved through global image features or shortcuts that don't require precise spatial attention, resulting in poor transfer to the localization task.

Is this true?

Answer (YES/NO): NO